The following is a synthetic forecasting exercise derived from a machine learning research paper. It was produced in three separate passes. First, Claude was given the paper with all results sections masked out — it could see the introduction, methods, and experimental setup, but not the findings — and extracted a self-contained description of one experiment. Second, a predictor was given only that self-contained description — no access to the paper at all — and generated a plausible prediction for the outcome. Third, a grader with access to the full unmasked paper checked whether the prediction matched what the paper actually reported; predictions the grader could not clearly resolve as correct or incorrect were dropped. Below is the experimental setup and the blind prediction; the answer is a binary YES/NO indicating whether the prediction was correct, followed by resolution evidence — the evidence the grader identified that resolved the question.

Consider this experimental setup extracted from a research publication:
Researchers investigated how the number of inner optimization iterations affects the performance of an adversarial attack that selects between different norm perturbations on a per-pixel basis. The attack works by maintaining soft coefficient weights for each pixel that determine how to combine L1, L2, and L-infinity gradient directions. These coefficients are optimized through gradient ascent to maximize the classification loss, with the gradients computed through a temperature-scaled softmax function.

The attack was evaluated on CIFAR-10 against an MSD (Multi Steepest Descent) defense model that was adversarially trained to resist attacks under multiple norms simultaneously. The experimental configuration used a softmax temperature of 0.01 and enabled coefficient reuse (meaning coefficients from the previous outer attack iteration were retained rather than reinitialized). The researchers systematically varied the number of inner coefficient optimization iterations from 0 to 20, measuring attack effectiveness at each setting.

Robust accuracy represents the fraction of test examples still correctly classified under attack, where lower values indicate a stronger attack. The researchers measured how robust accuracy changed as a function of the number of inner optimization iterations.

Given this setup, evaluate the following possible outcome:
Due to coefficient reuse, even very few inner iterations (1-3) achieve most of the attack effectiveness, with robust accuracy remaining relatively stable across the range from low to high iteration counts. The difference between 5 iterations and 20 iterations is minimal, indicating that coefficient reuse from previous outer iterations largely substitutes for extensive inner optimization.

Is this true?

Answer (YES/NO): NO